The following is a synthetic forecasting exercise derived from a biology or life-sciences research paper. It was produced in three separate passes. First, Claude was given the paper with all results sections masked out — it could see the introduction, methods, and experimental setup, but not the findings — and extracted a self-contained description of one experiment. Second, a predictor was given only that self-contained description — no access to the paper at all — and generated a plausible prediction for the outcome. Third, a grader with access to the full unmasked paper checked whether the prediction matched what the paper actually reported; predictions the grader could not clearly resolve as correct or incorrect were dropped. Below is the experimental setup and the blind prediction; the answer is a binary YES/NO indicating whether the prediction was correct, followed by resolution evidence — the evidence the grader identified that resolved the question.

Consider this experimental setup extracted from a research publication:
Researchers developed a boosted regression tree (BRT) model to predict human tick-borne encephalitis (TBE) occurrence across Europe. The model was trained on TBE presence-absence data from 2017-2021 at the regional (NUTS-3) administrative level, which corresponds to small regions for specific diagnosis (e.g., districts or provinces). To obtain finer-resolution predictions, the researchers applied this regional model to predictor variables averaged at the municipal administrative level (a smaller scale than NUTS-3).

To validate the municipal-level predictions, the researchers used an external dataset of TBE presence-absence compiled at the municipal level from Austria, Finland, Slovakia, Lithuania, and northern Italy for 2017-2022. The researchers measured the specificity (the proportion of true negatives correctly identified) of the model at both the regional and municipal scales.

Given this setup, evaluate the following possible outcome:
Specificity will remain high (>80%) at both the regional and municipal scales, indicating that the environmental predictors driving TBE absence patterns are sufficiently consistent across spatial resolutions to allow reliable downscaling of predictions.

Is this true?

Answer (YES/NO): NO